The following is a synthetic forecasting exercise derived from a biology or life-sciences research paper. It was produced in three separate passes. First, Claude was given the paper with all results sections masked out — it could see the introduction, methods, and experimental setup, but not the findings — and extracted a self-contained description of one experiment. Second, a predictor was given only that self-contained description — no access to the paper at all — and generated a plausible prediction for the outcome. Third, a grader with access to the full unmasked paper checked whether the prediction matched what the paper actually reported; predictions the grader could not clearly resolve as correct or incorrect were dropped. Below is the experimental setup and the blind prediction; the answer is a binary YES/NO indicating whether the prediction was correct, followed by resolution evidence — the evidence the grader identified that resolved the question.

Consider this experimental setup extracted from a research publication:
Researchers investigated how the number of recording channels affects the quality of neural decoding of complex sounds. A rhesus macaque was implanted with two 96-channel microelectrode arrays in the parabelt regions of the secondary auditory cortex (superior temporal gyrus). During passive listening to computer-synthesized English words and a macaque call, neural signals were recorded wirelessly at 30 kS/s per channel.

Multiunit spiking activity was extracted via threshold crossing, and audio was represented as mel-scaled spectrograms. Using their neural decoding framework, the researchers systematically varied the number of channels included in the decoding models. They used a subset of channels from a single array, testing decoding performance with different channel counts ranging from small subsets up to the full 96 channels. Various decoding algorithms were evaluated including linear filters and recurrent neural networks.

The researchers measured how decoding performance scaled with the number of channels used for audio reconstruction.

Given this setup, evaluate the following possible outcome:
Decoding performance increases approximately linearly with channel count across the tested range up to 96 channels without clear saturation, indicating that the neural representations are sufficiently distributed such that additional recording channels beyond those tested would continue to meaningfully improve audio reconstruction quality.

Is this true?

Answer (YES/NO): NO